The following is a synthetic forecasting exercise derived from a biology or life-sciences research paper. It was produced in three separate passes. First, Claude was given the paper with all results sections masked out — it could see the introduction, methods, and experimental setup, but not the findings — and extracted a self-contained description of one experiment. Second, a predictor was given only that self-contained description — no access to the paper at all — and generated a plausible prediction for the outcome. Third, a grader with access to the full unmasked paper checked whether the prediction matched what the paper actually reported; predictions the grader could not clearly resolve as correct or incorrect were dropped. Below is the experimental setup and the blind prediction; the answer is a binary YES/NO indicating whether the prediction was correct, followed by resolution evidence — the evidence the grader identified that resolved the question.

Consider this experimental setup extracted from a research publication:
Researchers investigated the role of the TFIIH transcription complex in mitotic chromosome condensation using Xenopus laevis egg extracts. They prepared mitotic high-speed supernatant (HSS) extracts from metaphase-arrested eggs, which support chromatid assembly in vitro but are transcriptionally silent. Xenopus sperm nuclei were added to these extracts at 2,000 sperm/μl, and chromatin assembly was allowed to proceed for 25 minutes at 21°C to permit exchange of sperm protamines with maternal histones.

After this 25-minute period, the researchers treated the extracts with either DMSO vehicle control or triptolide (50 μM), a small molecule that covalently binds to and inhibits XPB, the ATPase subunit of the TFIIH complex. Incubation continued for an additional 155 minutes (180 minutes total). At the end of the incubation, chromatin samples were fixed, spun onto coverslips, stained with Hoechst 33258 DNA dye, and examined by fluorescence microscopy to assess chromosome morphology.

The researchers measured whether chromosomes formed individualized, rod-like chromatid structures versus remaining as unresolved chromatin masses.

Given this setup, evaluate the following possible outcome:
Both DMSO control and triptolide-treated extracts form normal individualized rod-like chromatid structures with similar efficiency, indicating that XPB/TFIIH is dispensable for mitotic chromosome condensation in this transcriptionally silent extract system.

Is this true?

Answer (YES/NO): NO